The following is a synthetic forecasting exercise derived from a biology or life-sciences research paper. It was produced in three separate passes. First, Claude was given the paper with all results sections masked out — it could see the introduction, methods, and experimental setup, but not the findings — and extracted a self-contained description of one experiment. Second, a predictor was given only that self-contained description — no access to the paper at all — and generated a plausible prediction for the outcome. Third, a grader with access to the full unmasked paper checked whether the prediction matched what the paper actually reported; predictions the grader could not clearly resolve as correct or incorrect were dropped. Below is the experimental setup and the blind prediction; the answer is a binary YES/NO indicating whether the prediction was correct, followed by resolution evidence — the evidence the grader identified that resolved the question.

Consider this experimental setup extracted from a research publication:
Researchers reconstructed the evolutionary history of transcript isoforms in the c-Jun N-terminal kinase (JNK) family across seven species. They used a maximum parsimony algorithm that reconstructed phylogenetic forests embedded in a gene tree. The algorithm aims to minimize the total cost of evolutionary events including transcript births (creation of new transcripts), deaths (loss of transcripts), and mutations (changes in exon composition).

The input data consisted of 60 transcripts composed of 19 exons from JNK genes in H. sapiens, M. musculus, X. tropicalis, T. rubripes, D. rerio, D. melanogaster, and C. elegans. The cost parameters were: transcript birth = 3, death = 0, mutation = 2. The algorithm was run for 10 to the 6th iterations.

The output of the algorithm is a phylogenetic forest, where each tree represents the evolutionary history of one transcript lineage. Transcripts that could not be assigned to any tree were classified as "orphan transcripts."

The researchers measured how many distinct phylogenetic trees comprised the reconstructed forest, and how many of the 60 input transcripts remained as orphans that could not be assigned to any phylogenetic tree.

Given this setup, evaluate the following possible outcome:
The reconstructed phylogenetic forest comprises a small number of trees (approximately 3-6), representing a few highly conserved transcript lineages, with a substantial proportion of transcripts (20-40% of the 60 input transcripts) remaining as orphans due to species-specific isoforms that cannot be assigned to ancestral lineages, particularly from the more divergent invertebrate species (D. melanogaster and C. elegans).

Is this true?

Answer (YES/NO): NO